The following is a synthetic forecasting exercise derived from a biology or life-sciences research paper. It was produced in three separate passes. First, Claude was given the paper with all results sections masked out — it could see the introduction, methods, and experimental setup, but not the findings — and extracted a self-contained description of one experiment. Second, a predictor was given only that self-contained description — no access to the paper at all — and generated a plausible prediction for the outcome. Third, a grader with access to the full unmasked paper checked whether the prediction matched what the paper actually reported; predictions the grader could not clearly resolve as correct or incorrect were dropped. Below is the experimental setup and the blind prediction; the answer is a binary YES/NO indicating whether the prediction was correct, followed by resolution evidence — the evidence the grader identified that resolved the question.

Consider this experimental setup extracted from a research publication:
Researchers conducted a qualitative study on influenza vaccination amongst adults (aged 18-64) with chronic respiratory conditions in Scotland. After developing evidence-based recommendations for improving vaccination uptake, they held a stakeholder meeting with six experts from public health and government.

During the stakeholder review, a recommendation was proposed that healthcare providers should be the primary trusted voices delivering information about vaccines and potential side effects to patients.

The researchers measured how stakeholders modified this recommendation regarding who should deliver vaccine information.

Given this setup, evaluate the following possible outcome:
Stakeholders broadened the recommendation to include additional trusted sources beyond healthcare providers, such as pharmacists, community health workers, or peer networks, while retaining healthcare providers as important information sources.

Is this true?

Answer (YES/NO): YES